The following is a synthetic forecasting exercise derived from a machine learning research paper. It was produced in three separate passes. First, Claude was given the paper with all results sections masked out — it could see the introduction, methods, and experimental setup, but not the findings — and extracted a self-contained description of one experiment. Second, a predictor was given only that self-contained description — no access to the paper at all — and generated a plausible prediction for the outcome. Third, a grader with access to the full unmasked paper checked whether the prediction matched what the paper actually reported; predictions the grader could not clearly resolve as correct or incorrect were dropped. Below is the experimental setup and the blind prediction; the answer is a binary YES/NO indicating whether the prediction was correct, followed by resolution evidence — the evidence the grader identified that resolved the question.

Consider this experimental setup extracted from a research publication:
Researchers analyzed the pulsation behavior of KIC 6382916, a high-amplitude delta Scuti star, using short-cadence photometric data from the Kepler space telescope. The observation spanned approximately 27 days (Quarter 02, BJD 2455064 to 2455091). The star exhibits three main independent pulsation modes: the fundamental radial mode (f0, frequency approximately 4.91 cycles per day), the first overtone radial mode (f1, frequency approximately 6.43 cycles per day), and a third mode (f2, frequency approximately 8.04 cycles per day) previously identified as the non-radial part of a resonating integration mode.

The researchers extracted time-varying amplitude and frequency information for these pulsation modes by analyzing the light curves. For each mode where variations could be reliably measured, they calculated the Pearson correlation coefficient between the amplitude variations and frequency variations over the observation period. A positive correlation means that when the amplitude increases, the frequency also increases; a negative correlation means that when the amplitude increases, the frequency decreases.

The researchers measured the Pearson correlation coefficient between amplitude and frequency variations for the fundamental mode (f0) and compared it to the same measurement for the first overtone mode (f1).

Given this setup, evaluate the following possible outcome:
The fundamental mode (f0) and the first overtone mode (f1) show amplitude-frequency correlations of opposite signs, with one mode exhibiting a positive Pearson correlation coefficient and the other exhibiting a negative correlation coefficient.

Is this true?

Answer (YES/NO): YES